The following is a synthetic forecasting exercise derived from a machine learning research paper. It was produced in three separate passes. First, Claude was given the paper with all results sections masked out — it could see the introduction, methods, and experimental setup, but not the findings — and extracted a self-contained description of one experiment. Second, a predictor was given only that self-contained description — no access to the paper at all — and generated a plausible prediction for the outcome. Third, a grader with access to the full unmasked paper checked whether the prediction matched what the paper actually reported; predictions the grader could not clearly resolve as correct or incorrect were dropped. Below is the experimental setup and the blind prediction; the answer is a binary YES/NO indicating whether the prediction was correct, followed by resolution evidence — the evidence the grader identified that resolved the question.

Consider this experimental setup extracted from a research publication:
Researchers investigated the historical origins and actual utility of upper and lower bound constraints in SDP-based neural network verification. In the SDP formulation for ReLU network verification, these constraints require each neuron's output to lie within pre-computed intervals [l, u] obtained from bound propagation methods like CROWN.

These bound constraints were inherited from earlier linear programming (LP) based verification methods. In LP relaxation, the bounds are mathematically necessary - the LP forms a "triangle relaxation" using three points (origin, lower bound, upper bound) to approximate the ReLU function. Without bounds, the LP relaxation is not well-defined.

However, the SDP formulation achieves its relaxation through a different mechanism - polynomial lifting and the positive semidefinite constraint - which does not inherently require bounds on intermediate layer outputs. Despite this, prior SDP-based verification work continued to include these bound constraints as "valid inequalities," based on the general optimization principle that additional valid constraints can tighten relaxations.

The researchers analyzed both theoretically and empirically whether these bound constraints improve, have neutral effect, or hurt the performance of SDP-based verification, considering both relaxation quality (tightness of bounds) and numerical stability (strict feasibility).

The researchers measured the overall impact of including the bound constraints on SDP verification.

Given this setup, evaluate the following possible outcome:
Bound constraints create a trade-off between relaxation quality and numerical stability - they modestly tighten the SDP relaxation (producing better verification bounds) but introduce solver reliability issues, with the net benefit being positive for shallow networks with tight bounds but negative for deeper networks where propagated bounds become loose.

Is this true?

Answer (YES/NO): NO